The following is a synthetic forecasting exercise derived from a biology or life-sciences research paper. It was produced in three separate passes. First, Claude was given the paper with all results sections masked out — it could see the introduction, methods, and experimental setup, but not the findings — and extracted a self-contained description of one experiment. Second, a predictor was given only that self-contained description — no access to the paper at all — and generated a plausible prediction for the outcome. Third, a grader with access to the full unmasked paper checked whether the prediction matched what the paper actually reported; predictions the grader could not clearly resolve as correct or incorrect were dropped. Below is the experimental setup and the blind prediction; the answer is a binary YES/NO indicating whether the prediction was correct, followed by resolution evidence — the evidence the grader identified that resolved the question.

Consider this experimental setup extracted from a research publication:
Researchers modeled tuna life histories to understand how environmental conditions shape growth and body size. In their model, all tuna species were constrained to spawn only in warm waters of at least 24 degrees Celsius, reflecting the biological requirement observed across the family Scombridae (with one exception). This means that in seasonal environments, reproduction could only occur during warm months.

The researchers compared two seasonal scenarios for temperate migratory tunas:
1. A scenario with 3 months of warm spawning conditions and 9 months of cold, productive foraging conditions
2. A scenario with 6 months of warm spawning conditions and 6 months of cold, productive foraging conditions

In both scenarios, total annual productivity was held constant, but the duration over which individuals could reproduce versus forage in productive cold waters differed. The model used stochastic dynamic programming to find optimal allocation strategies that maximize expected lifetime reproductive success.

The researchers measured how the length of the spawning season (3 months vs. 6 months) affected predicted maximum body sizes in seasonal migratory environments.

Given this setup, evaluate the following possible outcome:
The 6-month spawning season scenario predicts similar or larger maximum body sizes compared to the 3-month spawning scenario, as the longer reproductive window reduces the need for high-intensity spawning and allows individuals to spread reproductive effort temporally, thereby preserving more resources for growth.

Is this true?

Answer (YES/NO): NO